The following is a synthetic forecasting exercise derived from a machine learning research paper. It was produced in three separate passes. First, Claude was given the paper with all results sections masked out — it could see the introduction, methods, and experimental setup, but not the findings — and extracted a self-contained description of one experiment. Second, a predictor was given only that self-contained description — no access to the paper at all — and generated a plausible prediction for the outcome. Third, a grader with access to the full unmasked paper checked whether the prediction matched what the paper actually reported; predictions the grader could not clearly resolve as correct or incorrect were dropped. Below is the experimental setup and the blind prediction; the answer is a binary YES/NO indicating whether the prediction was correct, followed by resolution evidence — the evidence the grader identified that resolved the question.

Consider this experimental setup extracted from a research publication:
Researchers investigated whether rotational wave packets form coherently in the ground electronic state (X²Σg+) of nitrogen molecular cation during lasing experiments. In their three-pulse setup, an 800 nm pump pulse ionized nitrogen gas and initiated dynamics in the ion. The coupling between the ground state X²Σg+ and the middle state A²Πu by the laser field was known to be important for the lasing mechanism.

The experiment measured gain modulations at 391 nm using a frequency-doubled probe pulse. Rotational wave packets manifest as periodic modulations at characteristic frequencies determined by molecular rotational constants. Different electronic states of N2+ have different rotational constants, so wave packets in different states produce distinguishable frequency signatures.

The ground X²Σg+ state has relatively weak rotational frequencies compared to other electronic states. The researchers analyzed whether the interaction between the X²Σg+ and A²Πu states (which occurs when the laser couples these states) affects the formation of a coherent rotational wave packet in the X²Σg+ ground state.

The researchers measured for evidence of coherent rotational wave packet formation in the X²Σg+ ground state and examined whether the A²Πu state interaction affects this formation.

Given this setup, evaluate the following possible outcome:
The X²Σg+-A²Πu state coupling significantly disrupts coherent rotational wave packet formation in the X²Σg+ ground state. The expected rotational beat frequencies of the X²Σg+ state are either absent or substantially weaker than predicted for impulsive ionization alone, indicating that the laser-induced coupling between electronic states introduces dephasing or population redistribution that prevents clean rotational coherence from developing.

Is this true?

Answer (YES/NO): YES